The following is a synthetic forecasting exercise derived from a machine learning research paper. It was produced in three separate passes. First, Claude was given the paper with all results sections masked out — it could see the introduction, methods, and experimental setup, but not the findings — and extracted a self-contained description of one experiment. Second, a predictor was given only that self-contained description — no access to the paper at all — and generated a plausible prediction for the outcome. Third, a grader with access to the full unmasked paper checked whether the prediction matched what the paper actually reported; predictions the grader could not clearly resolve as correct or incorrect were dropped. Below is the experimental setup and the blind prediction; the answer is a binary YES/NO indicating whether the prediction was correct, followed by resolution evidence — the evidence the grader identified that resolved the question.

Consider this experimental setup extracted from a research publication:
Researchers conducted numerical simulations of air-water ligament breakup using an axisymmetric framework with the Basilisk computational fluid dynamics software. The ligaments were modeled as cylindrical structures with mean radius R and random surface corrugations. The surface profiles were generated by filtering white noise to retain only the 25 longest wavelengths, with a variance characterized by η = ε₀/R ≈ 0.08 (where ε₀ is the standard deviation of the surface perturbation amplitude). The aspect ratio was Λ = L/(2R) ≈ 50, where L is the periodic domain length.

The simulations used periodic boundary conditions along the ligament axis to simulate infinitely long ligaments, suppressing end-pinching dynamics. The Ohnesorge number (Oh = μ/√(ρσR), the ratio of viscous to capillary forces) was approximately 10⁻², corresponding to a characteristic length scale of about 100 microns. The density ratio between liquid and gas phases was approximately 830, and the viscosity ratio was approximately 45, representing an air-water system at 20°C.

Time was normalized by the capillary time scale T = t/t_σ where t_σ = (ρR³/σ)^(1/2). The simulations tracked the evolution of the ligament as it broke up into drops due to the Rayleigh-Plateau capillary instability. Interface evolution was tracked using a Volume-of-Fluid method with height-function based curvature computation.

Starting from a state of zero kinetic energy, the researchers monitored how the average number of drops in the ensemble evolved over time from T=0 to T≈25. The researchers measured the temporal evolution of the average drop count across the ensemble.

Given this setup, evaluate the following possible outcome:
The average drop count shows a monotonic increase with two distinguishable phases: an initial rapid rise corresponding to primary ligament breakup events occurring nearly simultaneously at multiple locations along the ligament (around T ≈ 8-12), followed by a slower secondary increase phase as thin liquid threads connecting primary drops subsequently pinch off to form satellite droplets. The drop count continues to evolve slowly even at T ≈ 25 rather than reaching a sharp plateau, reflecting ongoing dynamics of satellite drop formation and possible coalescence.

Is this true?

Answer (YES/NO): NO